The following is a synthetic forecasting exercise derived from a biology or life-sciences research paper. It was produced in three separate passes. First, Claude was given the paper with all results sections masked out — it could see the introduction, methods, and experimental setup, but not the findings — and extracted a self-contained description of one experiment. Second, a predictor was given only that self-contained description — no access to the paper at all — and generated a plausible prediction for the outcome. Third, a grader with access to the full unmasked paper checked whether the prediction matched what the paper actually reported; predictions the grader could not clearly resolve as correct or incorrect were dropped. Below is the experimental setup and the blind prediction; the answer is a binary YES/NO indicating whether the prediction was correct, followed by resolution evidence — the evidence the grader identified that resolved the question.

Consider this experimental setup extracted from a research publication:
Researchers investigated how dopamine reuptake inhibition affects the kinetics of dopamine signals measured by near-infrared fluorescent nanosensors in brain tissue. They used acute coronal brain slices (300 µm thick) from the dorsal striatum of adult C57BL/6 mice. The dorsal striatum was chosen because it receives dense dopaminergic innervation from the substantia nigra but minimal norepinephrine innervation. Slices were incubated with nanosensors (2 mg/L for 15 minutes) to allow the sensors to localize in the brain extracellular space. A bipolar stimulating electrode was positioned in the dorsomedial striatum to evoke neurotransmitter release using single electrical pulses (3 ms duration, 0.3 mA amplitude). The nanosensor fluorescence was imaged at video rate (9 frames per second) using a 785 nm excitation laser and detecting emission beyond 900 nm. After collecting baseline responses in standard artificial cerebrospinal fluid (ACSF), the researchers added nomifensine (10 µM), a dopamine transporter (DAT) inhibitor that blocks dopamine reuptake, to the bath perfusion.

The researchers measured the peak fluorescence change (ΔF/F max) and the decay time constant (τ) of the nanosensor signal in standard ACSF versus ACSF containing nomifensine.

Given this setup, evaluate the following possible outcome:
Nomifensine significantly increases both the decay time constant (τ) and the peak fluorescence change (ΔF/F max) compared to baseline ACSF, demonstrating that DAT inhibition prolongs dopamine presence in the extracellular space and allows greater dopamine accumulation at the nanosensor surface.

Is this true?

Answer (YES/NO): YES